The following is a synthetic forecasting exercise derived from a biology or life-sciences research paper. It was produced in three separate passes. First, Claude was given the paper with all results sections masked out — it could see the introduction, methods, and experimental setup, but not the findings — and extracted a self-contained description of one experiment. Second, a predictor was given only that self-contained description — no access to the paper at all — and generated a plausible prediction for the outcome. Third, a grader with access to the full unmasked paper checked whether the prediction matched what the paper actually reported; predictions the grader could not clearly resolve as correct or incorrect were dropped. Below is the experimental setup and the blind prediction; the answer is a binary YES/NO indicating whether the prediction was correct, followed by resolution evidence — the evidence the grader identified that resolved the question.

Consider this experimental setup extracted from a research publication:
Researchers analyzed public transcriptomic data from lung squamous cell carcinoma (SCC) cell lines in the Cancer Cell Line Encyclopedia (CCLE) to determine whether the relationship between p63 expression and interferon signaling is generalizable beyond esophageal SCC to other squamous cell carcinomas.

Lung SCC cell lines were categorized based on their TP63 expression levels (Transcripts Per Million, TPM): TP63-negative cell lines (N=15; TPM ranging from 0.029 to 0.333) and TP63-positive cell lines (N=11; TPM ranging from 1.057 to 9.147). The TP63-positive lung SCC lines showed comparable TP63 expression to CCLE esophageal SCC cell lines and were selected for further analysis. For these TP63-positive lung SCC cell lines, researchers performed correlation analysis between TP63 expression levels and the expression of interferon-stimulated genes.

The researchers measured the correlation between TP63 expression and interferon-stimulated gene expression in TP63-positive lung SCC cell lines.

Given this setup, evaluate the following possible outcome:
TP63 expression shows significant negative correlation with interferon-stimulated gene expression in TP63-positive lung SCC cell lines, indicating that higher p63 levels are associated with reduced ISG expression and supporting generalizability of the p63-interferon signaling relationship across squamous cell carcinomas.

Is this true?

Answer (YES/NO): YES